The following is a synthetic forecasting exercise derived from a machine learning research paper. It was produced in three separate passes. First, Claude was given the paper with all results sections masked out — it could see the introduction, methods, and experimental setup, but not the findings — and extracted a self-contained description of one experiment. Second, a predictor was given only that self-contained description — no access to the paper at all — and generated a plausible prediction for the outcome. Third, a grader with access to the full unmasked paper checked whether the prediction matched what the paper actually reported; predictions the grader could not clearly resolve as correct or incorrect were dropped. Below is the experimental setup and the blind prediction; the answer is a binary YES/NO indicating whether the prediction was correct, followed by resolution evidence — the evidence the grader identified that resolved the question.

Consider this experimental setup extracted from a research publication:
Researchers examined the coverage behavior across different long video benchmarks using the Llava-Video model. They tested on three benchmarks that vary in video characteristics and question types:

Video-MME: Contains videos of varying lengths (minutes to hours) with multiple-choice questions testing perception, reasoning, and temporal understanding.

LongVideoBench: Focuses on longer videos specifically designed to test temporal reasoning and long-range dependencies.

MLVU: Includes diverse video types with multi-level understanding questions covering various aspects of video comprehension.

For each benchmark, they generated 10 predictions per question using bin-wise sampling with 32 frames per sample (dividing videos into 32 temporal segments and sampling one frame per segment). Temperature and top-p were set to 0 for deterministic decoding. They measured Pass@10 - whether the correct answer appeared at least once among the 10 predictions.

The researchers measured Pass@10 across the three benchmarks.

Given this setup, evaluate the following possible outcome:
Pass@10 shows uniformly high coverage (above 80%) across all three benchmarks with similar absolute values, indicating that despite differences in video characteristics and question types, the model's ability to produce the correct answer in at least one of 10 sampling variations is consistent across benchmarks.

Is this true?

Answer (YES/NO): NO